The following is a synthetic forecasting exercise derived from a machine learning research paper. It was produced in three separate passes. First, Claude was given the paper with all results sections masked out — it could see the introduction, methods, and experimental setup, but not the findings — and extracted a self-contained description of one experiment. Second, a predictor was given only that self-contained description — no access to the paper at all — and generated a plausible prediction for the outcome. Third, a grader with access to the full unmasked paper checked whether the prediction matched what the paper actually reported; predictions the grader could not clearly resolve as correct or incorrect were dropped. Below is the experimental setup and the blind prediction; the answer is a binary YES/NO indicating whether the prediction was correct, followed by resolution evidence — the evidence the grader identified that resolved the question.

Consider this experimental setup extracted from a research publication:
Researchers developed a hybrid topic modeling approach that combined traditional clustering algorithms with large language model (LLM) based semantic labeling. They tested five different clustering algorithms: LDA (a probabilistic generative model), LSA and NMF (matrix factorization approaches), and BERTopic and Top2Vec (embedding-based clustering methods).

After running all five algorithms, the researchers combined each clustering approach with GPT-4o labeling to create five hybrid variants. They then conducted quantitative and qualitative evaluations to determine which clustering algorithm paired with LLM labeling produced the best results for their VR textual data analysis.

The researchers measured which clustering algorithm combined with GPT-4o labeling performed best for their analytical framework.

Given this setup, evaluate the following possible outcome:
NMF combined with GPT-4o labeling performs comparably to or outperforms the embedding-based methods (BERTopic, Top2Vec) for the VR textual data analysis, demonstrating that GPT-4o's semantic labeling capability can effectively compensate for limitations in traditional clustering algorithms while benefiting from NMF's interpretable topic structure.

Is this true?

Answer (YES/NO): NO